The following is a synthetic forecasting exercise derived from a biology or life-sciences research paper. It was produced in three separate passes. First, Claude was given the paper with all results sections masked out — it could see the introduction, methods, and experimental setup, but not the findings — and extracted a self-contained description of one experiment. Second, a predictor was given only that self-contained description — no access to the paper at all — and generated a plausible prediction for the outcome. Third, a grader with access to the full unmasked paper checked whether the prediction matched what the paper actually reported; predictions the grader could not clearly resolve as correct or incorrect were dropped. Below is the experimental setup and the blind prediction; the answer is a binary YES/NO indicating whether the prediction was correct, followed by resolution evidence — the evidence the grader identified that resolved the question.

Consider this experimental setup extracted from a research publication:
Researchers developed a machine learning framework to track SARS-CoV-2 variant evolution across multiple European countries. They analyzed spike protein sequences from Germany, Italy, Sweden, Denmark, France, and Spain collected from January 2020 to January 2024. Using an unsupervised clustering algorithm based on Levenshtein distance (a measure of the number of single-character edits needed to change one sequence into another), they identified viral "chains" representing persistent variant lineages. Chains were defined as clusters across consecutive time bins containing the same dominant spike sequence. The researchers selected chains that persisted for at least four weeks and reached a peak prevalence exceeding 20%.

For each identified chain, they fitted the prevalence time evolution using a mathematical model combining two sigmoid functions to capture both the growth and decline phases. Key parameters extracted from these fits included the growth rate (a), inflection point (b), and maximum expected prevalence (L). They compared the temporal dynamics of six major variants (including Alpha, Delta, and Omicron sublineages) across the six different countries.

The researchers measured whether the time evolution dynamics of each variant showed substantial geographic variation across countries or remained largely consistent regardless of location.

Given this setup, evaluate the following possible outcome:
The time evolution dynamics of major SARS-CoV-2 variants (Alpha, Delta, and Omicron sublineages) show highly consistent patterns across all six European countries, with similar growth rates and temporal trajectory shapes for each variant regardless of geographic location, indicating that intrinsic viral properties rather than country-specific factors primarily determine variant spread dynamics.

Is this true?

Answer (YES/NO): YES